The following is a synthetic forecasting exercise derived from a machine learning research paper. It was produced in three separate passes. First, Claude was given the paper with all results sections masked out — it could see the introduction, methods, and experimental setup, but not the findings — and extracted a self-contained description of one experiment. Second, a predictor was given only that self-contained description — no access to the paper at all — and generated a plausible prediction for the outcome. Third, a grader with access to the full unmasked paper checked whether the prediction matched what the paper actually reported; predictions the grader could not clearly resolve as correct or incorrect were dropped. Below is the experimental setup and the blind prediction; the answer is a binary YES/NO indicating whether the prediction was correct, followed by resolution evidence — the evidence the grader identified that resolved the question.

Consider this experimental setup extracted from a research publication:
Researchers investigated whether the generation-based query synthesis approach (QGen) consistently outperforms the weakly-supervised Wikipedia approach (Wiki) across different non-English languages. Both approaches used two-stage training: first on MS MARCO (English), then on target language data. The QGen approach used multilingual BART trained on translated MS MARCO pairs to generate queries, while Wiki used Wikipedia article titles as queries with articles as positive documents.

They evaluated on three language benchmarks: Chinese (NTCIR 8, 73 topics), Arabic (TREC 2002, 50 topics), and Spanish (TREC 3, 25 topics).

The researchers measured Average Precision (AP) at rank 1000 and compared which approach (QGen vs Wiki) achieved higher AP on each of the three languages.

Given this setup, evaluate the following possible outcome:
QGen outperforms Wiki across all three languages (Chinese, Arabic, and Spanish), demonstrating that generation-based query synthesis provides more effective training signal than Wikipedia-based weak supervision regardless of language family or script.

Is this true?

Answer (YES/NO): NO